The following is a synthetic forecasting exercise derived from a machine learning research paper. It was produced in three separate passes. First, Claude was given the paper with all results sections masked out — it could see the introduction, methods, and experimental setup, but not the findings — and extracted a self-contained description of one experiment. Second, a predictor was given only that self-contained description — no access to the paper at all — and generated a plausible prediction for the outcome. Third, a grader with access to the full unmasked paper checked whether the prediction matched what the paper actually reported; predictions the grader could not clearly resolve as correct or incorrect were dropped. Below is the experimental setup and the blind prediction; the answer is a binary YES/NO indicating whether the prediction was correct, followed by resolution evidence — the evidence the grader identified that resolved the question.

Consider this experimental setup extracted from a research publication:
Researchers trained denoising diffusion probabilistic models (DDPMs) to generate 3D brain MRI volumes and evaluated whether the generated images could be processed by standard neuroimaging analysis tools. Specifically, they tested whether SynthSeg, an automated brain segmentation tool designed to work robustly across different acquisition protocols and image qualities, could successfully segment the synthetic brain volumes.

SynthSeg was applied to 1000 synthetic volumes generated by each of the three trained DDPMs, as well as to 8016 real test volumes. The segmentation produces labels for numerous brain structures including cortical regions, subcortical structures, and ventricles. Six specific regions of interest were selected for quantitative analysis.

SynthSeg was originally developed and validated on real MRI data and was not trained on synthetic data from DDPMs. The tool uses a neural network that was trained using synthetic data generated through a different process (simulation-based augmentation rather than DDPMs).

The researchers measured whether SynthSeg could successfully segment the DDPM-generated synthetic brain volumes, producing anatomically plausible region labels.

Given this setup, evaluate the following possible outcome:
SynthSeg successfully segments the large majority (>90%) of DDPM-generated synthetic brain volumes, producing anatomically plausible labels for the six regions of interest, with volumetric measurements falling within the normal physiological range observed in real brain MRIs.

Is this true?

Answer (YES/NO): NO